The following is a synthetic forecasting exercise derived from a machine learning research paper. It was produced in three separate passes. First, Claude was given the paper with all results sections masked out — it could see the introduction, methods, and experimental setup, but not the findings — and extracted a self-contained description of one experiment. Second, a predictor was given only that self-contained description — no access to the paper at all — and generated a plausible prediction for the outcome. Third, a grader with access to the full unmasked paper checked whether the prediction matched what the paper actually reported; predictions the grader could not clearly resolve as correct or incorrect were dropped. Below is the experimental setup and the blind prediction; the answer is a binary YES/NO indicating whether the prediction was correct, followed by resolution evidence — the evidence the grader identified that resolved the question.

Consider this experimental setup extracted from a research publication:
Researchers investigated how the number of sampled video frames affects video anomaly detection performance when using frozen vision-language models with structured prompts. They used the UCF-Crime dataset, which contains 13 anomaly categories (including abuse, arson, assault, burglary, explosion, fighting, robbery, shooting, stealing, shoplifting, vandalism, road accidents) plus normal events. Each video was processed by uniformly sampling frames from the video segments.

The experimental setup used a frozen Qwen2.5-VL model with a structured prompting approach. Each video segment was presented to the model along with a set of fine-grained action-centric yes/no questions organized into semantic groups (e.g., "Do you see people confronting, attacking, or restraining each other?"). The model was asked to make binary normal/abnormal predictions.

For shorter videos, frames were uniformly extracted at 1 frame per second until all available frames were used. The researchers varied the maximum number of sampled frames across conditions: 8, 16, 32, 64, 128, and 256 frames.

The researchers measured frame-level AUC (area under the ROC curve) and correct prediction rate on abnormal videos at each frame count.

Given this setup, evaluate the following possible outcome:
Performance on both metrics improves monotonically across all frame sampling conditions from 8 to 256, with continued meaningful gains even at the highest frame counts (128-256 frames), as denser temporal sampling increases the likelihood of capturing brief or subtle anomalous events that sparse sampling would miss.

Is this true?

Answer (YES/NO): NO